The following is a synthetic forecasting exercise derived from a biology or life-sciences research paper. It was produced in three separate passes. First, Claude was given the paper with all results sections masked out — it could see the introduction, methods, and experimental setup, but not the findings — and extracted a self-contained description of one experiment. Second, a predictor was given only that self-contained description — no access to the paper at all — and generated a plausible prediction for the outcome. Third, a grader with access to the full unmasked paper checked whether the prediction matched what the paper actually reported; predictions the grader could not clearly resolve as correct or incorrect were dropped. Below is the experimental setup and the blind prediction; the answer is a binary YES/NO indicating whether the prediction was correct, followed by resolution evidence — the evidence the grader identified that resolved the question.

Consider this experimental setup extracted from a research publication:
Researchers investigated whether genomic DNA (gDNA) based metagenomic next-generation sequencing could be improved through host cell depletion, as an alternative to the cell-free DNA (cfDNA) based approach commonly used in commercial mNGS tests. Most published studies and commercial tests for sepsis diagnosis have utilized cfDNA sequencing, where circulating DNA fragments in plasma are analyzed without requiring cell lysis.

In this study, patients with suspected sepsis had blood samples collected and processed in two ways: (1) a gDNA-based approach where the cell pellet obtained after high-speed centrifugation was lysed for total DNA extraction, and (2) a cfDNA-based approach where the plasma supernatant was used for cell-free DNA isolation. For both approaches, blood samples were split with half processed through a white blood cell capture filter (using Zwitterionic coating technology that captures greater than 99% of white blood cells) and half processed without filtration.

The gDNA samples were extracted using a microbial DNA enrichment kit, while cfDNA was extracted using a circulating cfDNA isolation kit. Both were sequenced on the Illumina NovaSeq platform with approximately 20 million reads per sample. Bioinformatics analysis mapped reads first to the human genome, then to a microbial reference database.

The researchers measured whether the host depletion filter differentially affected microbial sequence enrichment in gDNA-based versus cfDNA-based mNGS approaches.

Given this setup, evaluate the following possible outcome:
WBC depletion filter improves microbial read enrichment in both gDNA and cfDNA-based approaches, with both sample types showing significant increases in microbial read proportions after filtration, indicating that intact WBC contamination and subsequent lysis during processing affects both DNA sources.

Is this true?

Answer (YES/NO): NO